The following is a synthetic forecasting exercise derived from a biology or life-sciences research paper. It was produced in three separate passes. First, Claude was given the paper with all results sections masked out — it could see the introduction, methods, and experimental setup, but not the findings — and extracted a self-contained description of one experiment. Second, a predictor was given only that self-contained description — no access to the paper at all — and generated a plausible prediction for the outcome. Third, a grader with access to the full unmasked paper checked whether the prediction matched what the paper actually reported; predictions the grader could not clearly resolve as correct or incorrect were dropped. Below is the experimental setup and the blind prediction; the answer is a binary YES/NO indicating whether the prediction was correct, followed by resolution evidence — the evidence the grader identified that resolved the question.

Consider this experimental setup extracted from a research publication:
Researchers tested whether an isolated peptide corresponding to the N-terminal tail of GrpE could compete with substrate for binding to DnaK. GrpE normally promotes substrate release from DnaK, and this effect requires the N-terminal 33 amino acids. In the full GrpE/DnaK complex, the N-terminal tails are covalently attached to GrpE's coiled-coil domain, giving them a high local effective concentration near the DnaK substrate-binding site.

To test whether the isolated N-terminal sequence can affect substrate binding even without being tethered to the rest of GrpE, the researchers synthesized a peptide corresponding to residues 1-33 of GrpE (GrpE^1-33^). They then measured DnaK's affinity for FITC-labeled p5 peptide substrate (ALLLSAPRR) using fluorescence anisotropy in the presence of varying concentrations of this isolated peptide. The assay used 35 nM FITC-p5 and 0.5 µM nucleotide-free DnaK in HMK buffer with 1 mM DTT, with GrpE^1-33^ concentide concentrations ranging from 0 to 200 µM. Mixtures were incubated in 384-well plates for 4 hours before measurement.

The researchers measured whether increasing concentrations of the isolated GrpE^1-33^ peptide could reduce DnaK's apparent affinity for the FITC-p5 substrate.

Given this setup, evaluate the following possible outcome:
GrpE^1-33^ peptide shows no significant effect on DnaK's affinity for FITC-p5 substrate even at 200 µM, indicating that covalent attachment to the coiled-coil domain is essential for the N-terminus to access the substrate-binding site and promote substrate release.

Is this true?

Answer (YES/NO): YES